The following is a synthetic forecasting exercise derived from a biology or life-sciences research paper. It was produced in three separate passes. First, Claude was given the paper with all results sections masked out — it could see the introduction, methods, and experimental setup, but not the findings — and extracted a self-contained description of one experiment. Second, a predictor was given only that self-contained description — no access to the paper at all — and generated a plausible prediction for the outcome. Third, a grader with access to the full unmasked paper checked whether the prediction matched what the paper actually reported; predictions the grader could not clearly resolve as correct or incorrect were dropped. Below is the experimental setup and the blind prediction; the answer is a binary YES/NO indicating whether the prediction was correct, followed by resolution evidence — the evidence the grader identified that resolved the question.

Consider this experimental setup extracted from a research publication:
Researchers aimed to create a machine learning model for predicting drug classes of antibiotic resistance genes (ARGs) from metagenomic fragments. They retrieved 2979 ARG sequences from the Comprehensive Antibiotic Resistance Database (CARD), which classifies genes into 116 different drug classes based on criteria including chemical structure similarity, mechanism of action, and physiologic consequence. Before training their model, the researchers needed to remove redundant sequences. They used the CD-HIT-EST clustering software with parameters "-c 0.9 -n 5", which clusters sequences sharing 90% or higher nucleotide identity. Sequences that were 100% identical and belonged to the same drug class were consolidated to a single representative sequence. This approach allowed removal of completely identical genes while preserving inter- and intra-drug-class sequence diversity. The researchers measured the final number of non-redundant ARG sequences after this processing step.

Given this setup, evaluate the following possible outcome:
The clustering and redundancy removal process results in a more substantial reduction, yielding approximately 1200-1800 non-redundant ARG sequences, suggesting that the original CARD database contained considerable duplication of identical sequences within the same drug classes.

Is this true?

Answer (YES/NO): NO